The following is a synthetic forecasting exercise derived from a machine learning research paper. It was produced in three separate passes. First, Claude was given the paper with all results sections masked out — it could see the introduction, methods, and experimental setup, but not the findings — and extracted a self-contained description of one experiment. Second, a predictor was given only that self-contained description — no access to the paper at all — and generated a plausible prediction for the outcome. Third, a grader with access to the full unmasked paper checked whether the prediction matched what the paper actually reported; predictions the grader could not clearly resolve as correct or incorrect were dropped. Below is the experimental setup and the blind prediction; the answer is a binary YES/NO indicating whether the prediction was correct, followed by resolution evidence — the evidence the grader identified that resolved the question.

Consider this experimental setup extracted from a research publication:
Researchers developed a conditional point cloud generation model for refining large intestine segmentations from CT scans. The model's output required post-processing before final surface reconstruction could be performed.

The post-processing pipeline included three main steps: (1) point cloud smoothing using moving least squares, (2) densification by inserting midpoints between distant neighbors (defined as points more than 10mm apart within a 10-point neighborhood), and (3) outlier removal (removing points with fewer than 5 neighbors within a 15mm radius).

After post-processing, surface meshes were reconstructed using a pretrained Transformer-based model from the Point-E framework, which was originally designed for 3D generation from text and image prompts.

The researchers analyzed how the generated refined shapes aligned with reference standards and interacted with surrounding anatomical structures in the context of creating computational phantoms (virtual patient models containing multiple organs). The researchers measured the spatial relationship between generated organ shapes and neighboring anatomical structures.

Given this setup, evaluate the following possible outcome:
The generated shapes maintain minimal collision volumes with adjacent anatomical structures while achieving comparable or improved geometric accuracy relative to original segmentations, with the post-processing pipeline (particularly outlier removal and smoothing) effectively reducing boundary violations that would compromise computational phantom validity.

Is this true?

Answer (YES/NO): NO